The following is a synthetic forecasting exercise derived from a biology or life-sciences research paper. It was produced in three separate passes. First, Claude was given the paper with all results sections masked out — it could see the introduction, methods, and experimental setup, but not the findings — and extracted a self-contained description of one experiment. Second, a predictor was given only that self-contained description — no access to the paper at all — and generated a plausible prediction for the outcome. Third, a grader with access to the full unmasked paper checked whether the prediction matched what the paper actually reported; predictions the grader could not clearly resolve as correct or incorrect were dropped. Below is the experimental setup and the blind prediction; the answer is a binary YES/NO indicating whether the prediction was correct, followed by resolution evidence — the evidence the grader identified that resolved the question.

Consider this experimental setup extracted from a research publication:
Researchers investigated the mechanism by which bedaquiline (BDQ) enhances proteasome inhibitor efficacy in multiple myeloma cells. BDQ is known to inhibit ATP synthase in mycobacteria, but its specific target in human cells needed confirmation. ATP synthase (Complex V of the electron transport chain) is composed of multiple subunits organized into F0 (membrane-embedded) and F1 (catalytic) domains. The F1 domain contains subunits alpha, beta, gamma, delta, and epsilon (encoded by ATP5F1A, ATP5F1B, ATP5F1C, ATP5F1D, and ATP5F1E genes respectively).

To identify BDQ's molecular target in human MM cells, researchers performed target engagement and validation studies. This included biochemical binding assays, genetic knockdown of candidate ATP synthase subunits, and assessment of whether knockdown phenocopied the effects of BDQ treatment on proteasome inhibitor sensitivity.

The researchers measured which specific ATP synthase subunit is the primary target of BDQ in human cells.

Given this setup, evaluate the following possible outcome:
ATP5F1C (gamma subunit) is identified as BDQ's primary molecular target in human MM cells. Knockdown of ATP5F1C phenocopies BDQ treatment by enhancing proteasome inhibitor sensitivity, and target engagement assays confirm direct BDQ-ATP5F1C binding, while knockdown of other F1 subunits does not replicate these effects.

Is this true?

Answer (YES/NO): NO